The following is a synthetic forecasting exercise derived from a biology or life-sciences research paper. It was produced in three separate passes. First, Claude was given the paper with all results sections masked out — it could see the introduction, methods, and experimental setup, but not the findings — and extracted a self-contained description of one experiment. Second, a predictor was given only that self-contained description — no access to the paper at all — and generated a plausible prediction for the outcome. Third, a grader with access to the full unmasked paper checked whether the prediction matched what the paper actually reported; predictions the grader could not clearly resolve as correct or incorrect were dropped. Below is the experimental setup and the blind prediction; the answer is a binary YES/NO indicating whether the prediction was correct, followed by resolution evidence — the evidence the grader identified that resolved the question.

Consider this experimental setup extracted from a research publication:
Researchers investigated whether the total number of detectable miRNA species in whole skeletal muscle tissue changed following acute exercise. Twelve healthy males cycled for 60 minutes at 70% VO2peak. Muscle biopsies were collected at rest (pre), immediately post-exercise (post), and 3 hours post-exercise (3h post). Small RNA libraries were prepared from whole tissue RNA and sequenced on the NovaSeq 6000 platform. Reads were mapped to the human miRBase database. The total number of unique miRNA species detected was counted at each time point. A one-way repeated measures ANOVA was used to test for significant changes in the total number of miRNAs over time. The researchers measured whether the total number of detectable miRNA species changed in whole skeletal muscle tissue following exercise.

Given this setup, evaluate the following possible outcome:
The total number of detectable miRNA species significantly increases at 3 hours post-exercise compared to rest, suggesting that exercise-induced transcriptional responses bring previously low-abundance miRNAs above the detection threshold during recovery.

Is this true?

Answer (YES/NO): NO